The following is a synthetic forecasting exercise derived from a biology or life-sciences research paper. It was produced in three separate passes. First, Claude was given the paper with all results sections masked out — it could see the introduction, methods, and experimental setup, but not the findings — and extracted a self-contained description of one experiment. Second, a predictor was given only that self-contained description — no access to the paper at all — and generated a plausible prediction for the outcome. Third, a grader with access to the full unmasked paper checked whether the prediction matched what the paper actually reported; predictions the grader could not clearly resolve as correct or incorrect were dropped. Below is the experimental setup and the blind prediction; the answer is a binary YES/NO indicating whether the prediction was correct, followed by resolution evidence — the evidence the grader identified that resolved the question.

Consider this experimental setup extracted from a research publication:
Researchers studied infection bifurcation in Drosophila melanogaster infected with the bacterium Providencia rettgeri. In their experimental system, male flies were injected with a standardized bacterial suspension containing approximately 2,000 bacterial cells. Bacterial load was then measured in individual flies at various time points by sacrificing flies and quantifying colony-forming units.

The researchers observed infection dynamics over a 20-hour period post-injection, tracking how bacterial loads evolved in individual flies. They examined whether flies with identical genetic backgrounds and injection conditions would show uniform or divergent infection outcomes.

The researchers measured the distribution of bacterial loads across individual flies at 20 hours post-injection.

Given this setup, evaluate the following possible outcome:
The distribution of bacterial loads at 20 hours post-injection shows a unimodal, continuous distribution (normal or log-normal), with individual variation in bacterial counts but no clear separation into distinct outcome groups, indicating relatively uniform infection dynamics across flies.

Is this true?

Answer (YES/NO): NO